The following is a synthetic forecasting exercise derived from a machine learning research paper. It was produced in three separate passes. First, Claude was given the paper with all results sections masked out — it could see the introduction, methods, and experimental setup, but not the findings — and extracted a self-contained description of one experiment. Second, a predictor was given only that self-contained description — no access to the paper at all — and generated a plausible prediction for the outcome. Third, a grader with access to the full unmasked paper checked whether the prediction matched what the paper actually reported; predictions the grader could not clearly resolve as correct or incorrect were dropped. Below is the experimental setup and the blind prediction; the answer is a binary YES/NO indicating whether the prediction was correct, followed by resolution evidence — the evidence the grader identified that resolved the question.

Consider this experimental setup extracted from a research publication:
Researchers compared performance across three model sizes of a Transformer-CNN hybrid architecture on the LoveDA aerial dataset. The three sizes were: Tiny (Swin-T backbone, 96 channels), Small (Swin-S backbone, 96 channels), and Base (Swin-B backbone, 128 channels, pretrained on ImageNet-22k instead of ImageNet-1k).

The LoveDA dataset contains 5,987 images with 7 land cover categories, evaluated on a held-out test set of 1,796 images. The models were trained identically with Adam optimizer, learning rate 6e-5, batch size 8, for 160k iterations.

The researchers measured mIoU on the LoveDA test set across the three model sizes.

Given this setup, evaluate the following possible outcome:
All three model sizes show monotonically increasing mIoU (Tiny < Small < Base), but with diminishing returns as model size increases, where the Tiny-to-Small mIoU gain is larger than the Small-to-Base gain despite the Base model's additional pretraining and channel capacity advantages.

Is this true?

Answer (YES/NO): NO